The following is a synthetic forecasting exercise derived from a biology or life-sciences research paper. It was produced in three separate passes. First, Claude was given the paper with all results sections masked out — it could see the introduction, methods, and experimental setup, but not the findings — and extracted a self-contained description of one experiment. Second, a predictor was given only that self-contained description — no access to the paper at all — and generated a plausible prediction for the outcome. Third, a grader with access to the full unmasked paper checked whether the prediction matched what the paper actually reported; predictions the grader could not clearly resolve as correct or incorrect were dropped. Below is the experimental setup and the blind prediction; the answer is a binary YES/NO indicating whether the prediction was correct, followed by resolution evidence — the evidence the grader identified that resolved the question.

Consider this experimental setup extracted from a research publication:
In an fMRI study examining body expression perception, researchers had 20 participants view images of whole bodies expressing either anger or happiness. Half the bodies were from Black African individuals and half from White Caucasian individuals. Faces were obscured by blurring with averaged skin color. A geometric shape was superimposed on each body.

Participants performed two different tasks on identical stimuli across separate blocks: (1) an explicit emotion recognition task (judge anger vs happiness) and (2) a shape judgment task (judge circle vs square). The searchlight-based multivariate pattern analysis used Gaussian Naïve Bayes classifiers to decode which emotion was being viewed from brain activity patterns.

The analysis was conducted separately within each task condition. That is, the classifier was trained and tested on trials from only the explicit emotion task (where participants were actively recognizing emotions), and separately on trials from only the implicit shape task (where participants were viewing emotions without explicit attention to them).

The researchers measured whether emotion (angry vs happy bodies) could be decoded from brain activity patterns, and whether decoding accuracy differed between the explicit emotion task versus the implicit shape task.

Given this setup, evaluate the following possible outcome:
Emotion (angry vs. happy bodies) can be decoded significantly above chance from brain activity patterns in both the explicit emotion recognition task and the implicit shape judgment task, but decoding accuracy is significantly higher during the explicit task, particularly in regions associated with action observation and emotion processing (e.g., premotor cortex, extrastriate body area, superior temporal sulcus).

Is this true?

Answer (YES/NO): NO